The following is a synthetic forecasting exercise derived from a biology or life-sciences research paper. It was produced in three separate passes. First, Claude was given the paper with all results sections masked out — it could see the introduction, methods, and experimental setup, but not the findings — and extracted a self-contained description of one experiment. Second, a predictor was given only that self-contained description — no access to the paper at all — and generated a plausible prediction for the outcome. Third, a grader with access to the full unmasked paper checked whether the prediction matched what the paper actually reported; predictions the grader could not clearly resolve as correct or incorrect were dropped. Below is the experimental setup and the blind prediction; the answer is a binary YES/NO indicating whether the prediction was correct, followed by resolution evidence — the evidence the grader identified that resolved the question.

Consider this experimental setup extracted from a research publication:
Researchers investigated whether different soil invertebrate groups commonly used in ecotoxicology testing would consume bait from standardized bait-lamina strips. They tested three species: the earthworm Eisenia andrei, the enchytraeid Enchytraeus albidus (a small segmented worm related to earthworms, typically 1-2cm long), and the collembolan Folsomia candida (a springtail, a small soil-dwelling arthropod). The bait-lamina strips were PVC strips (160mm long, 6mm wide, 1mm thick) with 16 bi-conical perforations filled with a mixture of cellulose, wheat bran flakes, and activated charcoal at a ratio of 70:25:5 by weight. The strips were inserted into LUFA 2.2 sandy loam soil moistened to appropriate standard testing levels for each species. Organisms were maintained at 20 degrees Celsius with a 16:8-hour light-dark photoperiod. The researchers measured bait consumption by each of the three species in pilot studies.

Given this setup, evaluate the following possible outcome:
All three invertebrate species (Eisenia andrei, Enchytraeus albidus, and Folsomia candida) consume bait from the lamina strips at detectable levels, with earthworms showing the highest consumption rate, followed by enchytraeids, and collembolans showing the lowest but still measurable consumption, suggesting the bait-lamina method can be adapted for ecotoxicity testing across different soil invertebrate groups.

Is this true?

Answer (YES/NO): NO